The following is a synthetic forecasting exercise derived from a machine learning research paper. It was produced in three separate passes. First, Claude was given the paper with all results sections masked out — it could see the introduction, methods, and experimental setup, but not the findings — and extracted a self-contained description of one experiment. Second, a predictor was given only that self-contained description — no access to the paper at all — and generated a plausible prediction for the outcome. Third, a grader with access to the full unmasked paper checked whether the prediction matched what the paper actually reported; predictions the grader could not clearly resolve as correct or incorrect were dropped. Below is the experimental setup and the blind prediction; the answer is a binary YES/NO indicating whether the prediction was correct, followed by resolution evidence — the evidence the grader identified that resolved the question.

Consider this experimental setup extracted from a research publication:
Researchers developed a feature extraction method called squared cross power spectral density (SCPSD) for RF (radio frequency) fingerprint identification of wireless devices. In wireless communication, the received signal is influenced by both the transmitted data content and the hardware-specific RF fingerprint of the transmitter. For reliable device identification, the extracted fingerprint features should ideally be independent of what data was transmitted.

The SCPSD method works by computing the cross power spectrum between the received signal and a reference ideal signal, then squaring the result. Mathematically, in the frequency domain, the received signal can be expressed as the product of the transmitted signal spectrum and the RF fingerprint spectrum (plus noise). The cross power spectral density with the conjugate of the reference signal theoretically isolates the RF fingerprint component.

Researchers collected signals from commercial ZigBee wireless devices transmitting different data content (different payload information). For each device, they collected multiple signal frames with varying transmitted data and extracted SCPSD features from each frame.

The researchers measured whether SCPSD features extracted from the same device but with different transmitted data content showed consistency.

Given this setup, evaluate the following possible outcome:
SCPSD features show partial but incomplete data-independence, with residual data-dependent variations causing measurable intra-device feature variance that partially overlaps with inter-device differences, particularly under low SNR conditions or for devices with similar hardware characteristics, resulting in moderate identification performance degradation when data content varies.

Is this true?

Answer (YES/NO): NO